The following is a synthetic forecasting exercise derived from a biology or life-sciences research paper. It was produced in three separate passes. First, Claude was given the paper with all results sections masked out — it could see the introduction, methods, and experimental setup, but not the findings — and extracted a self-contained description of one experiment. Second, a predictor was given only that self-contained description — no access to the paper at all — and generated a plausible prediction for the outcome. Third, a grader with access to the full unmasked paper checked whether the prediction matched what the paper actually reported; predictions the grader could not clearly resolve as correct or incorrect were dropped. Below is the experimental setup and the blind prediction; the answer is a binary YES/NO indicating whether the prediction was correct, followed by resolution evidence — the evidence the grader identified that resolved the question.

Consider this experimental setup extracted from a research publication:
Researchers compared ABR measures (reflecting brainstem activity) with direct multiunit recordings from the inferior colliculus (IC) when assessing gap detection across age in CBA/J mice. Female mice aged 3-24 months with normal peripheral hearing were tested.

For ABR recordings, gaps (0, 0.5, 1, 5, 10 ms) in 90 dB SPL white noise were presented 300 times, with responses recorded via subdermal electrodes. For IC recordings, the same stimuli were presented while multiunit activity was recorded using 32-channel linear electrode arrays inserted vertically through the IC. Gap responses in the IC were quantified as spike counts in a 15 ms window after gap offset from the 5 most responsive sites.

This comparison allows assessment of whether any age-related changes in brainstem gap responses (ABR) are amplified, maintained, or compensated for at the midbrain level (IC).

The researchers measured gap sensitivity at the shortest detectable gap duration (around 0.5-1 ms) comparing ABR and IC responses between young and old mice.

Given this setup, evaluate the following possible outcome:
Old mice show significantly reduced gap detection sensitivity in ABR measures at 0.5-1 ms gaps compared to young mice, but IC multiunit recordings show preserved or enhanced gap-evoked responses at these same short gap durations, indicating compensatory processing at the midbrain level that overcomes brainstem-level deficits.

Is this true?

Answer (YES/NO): NO